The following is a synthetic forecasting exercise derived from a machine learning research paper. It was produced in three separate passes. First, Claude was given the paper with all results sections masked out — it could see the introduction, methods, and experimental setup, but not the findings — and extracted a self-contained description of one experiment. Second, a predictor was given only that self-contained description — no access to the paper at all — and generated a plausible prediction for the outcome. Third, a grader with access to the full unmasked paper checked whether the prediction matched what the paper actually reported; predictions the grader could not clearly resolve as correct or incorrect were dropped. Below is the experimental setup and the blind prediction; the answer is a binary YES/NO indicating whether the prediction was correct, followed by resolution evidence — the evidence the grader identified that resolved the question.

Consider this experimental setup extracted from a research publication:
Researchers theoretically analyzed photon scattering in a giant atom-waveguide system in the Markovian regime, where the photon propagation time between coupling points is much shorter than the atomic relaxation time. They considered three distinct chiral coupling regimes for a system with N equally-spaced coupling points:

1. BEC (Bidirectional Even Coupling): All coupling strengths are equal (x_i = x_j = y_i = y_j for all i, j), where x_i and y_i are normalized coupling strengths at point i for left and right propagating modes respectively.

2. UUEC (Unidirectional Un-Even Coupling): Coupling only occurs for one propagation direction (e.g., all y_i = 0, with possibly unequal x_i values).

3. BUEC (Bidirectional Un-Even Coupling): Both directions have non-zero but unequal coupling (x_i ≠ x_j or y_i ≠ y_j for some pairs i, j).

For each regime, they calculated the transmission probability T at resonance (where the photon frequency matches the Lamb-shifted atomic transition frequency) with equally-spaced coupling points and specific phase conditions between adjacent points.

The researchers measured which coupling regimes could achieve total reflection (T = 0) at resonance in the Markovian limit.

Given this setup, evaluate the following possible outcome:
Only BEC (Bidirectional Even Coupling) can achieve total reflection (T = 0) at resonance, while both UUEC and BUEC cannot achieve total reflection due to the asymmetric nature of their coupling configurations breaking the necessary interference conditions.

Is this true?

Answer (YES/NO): NO